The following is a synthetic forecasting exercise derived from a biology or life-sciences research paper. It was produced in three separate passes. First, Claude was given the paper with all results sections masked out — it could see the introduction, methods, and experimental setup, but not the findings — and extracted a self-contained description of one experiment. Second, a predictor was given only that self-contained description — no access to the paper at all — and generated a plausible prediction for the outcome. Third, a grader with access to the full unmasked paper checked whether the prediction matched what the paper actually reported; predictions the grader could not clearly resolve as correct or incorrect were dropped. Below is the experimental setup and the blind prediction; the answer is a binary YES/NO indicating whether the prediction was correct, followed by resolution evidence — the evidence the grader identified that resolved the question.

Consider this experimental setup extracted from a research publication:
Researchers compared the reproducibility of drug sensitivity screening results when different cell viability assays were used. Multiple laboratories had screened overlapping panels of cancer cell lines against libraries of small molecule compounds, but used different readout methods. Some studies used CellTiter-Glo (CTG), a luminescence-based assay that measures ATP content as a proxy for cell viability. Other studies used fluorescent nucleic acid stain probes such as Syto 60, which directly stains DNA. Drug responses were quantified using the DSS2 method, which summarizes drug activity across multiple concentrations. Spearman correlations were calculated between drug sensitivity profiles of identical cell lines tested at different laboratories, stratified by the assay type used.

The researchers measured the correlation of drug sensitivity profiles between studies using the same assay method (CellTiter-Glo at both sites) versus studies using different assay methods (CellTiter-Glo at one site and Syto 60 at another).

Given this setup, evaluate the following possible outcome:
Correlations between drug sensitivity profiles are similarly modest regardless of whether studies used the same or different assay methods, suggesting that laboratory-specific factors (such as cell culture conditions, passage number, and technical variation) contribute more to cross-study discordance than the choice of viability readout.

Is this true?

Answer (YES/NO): NO